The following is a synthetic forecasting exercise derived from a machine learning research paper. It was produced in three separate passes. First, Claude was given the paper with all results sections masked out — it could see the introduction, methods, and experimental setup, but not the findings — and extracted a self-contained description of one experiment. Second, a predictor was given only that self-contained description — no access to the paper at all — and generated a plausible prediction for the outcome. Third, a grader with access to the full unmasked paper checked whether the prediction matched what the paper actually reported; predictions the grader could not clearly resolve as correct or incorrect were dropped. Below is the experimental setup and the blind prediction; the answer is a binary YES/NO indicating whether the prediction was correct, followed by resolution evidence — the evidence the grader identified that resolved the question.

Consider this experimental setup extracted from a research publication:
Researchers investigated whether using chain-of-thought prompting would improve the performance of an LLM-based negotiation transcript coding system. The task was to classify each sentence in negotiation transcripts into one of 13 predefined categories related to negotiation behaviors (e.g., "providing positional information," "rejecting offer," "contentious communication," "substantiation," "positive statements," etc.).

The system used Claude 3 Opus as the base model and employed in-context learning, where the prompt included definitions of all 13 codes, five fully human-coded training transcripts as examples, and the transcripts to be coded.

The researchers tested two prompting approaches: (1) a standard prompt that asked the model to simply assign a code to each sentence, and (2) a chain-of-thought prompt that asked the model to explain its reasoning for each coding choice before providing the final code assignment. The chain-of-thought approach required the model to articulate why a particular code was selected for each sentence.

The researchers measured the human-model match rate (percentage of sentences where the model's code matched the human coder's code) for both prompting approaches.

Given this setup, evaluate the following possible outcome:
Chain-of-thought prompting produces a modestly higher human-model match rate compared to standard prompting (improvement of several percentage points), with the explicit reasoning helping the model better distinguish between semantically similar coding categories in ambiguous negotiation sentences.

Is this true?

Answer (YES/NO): NO